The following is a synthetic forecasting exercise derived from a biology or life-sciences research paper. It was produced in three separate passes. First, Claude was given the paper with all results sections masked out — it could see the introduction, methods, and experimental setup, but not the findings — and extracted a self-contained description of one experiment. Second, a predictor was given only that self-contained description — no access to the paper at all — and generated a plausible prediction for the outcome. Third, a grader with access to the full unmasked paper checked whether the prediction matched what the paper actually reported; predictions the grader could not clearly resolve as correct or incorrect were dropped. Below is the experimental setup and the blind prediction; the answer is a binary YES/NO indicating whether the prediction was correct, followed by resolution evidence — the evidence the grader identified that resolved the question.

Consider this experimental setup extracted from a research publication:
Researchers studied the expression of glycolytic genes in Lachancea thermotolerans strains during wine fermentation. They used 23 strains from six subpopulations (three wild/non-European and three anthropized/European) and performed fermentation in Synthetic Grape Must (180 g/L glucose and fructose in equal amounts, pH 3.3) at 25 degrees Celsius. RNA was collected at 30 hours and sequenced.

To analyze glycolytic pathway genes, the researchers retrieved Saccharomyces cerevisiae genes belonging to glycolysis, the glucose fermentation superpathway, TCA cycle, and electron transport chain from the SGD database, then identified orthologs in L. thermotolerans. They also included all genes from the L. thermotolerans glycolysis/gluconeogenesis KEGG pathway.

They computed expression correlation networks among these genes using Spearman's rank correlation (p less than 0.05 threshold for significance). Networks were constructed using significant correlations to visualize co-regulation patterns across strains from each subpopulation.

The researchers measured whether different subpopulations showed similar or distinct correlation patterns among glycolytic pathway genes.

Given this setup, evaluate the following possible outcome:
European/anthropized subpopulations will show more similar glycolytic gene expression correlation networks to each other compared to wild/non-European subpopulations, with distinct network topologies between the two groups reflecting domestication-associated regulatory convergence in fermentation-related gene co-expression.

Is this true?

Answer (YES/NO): NO